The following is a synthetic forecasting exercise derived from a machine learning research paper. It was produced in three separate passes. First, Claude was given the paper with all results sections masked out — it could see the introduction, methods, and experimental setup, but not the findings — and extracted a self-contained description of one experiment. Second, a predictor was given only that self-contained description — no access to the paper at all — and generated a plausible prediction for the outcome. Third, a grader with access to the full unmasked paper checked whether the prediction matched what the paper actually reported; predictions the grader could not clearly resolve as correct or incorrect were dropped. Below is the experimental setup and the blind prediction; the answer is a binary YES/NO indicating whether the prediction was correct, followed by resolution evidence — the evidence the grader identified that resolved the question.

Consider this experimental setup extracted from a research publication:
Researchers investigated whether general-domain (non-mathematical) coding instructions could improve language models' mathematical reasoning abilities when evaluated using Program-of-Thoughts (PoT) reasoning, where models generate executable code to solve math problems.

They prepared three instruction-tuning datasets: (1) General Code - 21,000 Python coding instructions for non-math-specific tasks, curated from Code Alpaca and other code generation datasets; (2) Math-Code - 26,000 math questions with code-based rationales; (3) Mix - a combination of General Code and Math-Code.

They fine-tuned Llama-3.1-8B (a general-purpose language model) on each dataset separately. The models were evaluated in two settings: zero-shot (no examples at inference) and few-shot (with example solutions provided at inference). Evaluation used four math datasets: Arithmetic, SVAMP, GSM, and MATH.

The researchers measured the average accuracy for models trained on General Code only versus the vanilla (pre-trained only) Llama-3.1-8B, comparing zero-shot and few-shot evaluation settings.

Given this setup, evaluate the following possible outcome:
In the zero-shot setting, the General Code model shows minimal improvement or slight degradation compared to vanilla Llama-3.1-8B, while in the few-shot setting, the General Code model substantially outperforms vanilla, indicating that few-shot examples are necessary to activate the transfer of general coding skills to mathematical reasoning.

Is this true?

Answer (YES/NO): NO